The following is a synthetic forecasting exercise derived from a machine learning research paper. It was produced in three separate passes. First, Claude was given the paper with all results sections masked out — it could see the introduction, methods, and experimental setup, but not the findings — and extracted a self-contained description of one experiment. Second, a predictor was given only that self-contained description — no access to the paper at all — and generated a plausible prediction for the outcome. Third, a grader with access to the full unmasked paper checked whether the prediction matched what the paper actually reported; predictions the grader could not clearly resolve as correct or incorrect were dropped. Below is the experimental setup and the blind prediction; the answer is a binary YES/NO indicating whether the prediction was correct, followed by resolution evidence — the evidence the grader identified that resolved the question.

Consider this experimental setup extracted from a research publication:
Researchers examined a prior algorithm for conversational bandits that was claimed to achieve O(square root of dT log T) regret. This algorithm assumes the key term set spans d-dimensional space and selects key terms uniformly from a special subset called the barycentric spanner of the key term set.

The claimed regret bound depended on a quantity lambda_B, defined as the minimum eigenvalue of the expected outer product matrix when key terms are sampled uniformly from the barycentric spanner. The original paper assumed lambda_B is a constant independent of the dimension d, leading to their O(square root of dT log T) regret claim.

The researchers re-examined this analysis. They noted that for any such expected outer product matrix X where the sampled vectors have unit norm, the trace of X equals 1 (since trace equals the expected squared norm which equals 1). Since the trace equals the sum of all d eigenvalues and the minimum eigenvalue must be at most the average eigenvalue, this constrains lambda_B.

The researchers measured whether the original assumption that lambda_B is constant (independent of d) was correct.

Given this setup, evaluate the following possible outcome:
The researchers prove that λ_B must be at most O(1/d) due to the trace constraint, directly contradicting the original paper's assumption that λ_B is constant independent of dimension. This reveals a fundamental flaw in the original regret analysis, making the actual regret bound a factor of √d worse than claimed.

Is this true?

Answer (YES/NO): YES